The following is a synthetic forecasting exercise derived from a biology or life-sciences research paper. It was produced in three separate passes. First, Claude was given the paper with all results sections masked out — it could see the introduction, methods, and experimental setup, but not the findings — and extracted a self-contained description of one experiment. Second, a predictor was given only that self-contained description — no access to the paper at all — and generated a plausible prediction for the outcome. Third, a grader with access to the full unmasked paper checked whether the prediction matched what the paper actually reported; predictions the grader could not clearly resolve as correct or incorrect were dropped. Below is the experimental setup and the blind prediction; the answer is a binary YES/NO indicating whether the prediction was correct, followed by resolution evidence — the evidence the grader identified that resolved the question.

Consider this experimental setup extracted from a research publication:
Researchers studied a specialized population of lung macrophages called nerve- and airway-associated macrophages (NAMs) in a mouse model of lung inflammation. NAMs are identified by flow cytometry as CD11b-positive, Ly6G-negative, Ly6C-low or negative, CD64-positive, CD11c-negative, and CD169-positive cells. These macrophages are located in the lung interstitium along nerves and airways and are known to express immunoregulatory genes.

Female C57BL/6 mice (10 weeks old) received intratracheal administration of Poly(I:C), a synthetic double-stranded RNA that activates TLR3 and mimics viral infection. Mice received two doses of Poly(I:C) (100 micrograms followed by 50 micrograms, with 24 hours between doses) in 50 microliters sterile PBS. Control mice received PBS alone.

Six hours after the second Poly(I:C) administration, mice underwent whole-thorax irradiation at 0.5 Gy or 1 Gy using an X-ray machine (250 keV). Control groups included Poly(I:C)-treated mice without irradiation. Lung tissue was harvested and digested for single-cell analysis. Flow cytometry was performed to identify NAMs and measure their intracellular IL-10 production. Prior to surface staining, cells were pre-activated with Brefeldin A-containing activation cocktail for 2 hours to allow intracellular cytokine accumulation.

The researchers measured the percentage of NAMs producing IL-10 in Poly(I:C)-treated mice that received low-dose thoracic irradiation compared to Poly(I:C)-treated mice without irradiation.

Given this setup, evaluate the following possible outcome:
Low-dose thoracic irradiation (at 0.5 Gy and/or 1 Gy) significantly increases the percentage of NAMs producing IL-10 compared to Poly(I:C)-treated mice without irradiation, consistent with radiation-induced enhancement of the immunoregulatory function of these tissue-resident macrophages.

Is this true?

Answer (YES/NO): YES